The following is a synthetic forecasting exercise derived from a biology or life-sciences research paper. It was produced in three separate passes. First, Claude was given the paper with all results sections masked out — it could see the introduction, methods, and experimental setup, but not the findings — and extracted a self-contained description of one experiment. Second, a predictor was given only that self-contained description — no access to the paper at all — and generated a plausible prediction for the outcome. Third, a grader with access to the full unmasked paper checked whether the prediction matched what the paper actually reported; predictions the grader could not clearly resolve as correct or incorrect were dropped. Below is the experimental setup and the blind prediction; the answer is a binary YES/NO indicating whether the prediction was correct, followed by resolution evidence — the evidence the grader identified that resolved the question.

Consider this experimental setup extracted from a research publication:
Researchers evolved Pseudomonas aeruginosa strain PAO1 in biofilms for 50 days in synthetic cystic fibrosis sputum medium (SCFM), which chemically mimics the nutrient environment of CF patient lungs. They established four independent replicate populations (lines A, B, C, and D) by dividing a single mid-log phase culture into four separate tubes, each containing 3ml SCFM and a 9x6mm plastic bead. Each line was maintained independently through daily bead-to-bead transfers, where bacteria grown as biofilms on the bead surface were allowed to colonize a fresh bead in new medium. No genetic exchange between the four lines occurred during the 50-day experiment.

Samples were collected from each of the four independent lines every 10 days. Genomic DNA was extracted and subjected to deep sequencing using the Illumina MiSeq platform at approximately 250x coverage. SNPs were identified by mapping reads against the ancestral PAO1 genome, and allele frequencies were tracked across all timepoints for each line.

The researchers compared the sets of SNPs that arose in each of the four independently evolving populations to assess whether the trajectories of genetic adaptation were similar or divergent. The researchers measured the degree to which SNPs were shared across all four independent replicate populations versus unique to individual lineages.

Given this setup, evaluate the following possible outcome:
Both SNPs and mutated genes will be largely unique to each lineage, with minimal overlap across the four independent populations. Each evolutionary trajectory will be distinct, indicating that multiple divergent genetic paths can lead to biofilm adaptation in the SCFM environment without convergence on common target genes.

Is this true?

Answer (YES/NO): NO